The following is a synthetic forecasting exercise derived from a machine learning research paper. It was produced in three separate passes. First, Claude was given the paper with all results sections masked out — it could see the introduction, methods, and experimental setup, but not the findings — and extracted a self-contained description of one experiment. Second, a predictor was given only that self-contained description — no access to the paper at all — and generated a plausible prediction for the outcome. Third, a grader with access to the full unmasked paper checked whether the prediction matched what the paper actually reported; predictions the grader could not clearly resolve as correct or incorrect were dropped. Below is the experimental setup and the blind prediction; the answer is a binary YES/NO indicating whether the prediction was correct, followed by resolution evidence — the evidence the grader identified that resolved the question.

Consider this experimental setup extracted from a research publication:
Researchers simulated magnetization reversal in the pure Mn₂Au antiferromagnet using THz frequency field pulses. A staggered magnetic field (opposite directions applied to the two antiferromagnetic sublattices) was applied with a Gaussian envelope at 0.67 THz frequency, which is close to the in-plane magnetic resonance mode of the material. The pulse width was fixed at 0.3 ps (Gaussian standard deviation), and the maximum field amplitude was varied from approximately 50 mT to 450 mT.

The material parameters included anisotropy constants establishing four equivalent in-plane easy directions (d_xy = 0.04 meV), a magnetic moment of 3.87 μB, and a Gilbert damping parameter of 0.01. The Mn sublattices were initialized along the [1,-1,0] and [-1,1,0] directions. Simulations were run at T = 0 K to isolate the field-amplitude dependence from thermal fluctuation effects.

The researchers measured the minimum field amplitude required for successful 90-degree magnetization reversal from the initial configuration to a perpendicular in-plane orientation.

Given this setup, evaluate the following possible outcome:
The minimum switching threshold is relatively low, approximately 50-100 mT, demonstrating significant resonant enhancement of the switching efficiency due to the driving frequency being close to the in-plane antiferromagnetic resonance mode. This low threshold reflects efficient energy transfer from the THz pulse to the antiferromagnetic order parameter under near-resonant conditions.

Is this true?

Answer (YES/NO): NO